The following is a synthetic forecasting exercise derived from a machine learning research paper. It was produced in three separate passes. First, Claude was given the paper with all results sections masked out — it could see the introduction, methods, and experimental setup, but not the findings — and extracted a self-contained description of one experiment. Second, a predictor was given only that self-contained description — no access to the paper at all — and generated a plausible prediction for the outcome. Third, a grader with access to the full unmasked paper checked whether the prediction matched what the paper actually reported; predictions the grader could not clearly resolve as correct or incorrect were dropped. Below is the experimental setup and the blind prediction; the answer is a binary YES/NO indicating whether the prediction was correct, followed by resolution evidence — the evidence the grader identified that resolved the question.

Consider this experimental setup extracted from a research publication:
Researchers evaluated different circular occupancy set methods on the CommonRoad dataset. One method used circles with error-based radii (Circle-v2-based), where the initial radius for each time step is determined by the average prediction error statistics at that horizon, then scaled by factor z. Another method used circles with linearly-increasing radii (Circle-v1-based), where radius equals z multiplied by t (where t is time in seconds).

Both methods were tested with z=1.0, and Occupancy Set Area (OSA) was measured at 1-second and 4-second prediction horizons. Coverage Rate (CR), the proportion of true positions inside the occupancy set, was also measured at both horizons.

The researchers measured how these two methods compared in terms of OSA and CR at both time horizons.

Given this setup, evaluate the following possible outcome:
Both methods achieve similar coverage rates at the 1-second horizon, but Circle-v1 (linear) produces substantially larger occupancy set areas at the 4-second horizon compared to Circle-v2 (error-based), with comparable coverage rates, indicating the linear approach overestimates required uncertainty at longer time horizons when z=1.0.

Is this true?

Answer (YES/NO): NO